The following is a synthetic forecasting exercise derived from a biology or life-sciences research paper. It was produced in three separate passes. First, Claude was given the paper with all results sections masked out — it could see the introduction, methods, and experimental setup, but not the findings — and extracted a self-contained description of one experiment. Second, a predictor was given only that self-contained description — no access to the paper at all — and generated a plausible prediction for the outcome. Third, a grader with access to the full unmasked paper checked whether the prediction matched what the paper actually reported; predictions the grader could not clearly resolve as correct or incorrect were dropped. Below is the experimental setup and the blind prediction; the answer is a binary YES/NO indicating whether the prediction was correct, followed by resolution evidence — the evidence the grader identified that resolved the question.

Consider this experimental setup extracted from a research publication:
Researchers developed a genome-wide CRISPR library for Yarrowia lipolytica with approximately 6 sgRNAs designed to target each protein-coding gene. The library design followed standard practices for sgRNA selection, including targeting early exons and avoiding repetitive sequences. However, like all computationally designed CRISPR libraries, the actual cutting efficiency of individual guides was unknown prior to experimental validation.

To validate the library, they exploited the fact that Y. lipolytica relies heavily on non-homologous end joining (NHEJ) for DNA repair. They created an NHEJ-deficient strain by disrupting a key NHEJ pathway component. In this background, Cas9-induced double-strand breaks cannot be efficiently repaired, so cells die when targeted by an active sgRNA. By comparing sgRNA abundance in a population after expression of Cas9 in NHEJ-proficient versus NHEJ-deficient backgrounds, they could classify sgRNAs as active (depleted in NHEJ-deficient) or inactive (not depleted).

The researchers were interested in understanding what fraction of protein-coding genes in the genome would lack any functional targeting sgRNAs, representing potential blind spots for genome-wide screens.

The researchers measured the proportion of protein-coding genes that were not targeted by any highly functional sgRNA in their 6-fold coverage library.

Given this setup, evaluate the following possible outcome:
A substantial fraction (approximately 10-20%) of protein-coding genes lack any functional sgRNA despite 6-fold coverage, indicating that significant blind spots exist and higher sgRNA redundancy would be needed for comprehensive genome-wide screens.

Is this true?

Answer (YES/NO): NO